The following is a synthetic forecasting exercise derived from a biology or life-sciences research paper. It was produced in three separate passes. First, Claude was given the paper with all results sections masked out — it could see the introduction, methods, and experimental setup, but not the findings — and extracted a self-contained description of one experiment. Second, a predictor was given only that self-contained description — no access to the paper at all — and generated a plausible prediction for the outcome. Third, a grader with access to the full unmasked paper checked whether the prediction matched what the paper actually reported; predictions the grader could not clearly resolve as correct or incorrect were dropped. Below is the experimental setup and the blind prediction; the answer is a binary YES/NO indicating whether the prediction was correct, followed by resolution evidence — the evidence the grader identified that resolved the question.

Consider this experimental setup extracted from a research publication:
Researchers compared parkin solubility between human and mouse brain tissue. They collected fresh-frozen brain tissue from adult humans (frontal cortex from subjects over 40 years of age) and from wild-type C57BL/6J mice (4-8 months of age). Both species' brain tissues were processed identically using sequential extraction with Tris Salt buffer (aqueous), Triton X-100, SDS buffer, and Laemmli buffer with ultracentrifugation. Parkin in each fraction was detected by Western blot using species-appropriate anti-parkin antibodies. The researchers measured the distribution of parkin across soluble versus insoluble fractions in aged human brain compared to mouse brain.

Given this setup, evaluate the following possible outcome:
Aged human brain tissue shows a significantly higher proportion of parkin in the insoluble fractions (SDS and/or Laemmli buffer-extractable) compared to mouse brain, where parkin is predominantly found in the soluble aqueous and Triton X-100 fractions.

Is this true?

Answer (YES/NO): YES